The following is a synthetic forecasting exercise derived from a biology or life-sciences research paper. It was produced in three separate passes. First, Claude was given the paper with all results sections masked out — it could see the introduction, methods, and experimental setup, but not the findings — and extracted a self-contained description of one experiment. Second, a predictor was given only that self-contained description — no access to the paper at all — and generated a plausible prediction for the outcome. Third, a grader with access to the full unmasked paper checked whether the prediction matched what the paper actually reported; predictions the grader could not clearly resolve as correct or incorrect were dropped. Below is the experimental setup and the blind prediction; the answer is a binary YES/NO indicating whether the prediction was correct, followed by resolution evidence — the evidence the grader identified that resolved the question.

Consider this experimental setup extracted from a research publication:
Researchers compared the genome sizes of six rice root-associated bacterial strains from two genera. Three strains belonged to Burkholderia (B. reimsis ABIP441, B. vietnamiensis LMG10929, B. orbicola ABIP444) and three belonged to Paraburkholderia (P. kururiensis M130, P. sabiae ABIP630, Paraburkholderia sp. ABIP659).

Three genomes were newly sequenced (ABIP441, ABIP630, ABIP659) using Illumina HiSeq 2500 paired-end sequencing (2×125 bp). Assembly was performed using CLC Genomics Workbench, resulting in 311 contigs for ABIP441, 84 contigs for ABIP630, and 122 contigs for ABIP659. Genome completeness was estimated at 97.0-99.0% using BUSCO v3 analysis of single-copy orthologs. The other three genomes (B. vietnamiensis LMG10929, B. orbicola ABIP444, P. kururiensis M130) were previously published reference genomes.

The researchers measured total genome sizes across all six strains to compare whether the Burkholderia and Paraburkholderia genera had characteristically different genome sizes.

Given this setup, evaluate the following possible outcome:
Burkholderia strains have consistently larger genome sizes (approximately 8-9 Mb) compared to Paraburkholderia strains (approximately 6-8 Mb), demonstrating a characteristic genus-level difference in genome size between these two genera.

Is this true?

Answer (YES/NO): NO